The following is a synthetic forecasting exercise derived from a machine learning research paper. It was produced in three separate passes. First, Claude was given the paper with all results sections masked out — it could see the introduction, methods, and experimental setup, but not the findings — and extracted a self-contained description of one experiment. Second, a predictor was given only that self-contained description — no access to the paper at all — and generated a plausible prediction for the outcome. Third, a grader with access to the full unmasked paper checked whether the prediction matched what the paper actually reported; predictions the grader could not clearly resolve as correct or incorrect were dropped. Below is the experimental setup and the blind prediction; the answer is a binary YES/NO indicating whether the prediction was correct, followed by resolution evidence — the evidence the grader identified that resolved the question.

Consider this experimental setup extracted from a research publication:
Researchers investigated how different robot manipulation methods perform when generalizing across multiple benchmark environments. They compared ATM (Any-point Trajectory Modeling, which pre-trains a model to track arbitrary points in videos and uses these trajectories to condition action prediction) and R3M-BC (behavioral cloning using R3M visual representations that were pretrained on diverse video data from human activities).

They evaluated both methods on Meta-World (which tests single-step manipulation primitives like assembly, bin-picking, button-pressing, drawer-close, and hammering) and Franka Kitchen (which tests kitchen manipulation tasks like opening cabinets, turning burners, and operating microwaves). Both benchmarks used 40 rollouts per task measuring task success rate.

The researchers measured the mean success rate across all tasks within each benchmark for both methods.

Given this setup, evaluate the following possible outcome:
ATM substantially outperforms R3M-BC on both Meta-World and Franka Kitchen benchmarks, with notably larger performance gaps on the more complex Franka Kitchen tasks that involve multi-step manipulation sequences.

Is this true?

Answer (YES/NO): NO